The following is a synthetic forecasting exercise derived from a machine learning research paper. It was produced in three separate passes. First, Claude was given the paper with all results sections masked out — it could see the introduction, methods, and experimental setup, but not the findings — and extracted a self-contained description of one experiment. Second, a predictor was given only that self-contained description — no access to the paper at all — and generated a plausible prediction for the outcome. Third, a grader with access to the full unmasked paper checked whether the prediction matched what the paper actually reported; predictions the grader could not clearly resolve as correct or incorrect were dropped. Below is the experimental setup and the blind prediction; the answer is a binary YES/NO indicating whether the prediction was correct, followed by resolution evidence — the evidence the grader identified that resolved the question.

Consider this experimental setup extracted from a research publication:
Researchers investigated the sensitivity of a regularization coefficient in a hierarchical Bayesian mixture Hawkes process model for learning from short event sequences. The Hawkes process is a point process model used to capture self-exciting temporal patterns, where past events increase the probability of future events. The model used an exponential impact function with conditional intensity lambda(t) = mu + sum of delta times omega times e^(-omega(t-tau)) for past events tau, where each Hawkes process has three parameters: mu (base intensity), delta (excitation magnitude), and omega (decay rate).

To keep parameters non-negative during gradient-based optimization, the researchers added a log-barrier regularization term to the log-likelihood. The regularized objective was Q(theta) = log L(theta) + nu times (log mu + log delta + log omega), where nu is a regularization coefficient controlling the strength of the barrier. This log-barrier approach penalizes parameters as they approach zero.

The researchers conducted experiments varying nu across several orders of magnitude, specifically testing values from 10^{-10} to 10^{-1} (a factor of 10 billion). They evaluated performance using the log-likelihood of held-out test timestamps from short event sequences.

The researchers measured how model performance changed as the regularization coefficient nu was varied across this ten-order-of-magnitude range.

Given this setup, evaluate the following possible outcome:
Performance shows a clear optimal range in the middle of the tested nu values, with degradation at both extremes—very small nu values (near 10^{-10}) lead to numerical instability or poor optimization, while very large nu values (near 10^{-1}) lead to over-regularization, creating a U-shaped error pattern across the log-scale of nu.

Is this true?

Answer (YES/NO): NO